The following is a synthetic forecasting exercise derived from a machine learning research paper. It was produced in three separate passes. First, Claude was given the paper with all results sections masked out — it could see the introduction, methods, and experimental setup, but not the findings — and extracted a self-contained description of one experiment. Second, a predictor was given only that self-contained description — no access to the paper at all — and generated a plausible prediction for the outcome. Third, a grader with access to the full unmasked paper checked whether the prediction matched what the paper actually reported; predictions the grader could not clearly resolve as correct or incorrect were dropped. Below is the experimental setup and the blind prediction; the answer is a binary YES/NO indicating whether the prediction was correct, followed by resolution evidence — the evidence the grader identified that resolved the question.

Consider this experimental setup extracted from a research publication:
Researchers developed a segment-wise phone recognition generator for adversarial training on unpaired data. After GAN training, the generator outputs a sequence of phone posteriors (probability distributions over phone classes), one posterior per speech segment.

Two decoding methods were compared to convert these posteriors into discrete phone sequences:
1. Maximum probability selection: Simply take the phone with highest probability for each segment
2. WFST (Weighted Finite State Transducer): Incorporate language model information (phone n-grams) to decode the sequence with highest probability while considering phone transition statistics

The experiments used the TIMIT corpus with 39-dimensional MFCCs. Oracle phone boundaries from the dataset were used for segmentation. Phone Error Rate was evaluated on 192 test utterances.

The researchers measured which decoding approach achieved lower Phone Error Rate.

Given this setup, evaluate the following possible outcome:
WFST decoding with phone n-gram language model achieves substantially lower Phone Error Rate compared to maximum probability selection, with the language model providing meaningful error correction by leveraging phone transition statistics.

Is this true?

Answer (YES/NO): NO